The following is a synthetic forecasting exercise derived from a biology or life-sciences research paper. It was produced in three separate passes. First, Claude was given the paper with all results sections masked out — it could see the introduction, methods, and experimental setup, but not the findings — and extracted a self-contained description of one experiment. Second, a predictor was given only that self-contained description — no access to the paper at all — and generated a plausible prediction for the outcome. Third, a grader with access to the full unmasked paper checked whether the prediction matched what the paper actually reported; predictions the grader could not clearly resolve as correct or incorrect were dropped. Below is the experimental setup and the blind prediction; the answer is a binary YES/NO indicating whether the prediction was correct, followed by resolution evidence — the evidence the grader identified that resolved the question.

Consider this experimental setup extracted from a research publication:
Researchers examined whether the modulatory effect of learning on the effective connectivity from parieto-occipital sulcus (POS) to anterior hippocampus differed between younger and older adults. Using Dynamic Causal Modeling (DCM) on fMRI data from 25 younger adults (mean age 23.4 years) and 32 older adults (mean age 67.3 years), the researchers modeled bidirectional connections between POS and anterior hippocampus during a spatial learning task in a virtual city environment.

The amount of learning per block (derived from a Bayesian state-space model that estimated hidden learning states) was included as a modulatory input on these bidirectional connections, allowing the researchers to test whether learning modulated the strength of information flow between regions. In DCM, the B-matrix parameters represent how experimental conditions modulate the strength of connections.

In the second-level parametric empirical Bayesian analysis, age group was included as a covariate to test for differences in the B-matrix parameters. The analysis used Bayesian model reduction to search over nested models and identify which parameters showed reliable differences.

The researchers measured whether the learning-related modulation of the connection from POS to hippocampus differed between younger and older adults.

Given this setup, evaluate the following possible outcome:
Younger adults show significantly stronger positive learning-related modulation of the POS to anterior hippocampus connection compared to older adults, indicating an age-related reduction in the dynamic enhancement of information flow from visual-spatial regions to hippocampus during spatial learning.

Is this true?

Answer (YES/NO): NO